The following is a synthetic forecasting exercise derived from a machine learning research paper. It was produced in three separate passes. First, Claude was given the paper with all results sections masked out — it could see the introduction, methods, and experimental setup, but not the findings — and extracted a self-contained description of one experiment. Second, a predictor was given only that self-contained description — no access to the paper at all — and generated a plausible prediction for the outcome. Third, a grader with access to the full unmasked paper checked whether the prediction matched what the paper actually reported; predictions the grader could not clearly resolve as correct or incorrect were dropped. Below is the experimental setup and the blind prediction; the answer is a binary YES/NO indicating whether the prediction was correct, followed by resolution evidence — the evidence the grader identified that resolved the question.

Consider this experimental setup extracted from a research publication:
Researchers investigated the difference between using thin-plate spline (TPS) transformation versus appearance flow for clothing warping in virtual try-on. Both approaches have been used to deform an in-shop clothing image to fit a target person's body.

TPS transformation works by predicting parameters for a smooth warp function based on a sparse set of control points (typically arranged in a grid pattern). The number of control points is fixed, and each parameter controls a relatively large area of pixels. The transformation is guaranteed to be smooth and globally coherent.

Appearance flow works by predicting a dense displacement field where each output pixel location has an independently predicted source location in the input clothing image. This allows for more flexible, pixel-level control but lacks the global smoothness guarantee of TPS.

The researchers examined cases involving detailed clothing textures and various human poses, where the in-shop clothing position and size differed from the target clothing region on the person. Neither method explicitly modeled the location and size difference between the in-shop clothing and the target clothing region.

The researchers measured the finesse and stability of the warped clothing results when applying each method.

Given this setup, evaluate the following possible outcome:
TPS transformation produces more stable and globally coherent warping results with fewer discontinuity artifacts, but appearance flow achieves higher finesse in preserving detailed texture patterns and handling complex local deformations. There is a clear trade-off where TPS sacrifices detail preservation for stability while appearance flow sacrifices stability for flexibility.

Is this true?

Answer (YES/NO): NO